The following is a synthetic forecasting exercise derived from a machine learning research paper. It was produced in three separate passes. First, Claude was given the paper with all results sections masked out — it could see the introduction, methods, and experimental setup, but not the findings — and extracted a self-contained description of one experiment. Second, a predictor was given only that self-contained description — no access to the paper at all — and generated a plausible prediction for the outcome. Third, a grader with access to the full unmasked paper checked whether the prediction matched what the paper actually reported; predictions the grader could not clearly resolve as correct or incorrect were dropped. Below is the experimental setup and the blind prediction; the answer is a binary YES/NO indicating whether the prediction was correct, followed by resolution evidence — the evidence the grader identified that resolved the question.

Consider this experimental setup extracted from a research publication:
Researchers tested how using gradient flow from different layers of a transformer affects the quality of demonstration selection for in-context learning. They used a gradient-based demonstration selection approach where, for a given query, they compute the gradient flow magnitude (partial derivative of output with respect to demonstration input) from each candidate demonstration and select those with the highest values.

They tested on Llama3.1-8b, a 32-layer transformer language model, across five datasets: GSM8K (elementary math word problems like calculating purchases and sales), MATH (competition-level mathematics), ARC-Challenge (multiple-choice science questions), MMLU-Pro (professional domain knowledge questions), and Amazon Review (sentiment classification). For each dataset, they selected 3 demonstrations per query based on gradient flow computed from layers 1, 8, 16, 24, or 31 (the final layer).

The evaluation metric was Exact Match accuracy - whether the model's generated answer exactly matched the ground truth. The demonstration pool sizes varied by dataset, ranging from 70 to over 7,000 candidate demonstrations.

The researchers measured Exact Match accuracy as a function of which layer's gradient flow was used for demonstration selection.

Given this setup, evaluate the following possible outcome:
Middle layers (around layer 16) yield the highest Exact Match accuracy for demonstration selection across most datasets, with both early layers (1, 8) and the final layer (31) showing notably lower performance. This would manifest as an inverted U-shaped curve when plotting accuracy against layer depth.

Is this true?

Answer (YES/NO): NO